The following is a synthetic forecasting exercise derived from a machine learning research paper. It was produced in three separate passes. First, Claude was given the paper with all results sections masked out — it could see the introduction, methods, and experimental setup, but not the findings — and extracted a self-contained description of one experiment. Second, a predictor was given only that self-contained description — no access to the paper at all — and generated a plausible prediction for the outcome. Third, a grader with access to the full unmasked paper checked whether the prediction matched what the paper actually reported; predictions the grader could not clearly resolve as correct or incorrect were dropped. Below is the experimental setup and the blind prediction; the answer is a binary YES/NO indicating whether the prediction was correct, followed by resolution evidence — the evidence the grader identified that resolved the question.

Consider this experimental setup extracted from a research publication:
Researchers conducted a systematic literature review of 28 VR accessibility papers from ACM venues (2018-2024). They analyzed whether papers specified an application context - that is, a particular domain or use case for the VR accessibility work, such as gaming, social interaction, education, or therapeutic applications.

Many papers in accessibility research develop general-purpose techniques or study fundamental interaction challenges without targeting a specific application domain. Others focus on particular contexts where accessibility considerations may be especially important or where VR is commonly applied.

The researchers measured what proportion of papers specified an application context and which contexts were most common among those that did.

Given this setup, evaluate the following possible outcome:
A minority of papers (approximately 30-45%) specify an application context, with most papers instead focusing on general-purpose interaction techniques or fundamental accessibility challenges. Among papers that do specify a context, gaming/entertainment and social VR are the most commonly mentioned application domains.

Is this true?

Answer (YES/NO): NO